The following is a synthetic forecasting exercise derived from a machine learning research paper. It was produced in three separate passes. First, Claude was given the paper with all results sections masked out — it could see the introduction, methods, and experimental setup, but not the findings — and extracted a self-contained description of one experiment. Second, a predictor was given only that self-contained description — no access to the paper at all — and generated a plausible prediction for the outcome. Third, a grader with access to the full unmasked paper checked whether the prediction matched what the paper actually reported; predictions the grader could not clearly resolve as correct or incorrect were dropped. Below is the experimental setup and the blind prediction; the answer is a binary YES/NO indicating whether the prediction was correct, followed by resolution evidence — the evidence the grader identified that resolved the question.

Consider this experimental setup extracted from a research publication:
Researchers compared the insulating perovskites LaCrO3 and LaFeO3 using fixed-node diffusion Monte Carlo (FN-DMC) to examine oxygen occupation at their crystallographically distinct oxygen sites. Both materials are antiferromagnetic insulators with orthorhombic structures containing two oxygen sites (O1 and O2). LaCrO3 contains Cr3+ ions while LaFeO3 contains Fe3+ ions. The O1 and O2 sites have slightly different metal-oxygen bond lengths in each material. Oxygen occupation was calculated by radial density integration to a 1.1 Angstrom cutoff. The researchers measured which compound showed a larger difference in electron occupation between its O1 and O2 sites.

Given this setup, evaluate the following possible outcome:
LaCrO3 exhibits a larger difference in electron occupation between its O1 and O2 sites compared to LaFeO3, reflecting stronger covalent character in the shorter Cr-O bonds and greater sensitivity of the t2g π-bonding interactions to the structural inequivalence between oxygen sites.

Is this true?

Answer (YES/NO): YES